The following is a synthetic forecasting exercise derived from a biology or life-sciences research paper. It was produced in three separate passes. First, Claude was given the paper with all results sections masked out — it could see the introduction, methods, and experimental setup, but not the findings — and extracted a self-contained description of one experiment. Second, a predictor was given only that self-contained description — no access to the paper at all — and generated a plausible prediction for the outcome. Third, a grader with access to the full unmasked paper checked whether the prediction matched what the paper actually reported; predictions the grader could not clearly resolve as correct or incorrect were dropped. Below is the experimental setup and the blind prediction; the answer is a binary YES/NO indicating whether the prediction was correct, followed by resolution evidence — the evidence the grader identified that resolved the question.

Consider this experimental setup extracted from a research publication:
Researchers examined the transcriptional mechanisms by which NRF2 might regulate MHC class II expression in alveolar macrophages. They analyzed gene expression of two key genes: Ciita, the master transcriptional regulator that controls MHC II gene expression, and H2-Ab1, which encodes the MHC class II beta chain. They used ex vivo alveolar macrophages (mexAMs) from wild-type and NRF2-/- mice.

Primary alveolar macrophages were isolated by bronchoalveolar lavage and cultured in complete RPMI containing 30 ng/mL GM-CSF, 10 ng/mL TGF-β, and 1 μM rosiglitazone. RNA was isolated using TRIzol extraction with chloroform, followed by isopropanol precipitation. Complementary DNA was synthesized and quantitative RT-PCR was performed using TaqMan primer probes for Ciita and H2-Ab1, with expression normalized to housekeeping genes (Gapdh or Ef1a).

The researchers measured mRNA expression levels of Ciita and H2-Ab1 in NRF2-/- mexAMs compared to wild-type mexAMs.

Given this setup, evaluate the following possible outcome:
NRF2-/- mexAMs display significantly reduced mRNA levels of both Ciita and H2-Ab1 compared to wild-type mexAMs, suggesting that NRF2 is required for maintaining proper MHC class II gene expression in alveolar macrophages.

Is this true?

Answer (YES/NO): NO